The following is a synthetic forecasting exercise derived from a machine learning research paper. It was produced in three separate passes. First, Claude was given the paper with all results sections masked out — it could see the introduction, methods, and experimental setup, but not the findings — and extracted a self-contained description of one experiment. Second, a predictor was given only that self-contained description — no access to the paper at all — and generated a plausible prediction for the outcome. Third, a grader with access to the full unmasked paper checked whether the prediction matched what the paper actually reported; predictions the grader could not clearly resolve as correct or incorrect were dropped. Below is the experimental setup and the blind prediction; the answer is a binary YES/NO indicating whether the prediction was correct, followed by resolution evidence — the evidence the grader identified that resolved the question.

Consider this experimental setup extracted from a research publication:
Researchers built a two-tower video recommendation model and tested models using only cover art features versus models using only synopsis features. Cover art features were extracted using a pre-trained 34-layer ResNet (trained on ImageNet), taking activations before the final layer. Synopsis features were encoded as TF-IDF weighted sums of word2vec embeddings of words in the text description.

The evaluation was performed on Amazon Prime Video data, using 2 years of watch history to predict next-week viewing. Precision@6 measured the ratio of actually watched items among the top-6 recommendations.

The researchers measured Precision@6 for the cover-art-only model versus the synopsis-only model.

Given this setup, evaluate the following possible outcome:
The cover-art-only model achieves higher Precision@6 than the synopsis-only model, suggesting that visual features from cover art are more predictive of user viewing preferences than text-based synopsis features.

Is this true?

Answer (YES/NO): YES